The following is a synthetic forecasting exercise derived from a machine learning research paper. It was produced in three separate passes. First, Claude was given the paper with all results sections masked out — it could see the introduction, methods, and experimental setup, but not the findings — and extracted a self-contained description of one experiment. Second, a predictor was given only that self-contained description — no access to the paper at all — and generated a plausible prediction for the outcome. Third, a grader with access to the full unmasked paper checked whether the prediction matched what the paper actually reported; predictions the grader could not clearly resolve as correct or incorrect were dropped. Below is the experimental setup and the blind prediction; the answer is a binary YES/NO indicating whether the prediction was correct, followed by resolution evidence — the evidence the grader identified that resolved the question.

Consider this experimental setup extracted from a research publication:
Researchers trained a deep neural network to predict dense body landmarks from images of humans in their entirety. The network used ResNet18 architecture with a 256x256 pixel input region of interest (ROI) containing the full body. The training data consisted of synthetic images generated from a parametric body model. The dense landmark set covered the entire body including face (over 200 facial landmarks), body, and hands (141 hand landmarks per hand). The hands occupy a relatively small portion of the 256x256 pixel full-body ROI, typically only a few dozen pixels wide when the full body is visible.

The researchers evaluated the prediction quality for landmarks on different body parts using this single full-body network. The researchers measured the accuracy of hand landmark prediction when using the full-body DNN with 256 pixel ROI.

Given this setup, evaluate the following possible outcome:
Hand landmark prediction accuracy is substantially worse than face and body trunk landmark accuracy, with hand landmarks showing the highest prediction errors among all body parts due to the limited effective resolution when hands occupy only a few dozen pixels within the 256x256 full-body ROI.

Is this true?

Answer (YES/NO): NO